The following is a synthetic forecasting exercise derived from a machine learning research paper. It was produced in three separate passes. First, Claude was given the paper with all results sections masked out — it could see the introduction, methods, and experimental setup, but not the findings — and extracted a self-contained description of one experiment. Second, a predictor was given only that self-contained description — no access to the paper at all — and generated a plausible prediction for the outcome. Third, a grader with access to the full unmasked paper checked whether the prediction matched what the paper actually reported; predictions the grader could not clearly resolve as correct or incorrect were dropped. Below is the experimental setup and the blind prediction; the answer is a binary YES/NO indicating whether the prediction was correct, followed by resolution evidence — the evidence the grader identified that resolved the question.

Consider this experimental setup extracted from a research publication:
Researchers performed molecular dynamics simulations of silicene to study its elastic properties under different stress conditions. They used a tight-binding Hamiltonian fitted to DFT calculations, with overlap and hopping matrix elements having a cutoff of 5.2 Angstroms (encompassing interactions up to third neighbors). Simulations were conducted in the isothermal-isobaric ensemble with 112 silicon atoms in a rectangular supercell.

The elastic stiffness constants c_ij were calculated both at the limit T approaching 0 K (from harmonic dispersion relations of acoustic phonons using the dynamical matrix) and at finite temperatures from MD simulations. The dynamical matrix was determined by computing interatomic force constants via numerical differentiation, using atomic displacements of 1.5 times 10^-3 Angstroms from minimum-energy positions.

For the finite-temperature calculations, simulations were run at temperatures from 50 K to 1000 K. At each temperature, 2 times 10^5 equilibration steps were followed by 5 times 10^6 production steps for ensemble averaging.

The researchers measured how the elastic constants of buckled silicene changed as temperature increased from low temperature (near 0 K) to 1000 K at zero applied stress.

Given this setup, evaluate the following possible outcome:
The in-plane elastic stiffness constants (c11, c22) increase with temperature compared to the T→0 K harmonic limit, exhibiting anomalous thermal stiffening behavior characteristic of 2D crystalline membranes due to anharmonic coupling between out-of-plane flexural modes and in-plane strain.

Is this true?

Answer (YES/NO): NO